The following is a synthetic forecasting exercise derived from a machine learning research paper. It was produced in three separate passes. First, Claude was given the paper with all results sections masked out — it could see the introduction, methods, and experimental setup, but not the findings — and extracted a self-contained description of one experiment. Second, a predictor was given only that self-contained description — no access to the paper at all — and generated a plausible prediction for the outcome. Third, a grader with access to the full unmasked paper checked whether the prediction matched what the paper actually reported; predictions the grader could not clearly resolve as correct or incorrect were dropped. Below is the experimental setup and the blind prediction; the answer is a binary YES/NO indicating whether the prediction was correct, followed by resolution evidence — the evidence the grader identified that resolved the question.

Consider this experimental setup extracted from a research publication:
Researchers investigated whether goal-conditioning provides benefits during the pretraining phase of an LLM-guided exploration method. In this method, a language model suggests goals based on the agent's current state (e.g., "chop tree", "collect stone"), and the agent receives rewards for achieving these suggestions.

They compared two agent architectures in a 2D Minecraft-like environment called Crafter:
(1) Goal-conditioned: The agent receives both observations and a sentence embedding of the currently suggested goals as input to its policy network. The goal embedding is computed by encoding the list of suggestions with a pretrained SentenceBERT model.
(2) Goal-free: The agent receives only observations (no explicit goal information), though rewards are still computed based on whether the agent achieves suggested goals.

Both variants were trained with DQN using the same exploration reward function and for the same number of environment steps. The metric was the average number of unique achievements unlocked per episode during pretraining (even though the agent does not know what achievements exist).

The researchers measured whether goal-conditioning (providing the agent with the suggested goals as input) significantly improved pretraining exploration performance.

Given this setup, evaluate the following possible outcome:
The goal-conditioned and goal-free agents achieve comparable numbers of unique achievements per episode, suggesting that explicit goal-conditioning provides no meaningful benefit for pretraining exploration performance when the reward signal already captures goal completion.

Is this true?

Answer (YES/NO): YES